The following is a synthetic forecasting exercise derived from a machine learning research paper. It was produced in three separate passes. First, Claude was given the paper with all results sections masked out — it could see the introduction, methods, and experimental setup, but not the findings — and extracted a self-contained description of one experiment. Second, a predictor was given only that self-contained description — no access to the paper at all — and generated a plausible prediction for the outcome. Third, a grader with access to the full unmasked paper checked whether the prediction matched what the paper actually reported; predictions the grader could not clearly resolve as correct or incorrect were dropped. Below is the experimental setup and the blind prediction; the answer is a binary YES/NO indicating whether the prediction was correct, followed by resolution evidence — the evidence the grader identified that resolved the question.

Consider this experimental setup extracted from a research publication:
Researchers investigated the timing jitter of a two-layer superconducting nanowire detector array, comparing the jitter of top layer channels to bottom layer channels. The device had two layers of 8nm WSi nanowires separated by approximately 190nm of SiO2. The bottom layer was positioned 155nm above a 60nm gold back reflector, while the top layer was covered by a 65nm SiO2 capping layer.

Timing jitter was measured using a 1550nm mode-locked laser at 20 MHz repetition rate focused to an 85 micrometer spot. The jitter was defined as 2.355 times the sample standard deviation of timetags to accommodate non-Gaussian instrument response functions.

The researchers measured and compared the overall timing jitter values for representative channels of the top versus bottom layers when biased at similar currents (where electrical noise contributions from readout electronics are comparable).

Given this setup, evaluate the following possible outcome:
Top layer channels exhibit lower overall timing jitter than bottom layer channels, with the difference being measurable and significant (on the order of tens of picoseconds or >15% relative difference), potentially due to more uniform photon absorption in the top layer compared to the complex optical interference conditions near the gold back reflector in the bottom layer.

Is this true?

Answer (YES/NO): YES